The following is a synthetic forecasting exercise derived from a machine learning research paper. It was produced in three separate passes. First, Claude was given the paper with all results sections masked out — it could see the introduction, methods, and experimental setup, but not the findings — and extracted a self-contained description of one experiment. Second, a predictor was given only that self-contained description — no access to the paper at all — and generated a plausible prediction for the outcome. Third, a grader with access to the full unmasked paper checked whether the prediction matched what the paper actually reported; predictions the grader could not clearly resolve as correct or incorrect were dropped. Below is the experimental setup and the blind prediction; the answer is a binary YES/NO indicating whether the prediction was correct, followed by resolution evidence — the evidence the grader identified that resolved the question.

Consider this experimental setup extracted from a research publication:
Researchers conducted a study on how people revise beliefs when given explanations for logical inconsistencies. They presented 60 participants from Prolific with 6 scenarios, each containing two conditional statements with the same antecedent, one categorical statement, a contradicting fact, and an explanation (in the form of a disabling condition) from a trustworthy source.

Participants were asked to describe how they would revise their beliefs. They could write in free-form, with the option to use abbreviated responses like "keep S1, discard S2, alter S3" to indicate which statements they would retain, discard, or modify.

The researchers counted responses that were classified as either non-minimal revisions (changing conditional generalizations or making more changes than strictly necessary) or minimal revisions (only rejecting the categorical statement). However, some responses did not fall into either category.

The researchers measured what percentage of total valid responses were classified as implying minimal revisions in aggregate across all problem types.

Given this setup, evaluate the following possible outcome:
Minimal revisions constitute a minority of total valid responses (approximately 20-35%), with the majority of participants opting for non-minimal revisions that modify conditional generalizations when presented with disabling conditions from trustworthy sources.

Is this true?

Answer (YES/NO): NO